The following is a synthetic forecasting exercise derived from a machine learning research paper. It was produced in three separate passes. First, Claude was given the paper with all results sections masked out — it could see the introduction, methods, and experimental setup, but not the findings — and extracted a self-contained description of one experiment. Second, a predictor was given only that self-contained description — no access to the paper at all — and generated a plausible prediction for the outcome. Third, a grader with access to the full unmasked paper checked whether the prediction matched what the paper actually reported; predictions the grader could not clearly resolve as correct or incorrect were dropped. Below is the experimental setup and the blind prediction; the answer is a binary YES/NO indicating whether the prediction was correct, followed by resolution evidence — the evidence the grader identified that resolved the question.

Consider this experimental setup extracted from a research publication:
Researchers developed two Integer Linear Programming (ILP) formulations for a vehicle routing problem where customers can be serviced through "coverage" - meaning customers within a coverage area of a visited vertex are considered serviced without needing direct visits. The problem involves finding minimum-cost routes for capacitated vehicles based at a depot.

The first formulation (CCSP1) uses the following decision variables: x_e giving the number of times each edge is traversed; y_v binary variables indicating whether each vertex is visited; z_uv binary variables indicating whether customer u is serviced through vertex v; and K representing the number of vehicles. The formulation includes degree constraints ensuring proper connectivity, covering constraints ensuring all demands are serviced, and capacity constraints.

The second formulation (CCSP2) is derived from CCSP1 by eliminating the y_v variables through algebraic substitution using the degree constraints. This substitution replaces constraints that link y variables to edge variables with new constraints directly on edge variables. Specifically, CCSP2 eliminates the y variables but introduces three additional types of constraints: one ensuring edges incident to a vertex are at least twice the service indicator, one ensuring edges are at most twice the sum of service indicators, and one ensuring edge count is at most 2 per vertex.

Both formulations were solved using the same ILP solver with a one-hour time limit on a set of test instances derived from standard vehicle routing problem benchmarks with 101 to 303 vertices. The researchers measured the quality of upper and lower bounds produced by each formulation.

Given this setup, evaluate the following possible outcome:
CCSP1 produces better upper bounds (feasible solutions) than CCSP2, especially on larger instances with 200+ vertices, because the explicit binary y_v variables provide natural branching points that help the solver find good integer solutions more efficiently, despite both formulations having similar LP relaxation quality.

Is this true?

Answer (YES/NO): NO